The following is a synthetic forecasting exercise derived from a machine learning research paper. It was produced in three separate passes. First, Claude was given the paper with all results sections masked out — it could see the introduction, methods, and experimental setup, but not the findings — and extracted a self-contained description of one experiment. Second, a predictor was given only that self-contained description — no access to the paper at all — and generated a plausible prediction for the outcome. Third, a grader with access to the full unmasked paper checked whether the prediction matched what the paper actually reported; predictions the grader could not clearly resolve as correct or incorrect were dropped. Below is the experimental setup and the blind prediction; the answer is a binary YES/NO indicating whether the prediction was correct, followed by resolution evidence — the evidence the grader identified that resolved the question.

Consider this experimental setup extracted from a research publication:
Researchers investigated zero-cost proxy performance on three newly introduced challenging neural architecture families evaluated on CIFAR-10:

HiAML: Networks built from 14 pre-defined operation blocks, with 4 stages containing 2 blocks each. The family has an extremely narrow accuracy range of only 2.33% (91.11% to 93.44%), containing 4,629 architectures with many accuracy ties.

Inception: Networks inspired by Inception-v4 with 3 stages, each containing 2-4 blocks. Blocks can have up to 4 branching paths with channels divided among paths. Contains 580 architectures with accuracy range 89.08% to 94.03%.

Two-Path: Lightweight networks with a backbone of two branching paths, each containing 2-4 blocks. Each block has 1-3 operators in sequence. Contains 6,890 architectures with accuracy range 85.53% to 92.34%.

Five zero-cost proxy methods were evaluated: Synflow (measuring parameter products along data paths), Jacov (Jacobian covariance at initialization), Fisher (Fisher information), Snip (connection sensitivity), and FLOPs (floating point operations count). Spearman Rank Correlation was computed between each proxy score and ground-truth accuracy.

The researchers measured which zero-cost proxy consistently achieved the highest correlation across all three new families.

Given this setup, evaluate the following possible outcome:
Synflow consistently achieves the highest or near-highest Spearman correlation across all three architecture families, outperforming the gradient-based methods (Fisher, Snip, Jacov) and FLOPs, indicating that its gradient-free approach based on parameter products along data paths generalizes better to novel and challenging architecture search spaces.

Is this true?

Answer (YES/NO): NO